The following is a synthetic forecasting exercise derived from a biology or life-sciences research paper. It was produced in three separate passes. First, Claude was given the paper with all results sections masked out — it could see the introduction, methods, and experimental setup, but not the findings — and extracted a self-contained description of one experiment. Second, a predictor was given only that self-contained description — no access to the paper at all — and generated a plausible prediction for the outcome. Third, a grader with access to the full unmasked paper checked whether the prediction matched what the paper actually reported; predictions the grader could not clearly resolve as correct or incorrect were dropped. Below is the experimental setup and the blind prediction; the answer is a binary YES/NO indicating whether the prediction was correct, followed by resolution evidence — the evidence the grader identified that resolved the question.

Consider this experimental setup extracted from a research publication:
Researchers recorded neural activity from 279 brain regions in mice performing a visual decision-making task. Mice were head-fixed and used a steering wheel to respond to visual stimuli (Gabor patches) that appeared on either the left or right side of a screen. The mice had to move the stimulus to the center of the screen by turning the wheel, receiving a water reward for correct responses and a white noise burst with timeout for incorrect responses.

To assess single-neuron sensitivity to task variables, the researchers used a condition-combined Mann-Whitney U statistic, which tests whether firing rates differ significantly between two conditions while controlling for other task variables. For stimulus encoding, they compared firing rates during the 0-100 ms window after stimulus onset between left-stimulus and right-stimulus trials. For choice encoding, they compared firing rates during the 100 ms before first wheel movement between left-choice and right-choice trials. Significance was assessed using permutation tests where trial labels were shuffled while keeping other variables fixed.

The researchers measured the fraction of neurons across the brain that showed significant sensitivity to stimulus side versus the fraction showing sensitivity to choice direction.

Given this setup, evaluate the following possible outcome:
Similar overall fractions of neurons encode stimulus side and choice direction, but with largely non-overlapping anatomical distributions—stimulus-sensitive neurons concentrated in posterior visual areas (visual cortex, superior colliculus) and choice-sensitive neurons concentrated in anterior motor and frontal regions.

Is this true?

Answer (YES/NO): NO